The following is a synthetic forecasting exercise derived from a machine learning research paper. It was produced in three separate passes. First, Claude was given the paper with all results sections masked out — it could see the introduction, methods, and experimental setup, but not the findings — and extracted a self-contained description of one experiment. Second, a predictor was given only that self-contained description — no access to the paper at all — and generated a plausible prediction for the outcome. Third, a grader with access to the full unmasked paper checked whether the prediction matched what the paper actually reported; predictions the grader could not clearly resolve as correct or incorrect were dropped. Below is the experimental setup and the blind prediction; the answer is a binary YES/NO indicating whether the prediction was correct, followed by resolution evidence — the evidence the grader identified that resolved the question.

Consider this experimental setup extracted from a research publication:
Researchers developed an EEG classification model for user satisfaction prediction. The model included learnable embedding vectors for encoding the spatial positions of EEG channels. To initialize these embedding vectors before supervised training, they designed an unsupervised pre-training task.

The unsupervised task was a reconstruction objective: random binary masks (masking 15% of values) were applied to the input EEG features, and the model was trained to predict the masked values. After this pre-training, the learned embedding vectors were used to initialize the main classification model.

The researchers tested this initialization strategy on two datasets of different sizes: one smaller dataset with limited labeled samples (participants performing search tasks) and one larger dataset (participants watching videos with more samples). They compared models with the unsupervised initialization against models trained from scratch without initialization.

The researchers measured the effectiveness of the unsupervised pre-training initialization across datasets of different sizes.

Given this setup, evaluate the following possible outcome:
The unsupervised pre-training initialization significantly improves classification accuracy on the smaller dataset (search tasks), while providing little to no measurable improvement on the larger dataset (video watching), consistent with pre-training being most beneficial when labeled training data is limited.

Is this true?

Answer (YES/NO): YES